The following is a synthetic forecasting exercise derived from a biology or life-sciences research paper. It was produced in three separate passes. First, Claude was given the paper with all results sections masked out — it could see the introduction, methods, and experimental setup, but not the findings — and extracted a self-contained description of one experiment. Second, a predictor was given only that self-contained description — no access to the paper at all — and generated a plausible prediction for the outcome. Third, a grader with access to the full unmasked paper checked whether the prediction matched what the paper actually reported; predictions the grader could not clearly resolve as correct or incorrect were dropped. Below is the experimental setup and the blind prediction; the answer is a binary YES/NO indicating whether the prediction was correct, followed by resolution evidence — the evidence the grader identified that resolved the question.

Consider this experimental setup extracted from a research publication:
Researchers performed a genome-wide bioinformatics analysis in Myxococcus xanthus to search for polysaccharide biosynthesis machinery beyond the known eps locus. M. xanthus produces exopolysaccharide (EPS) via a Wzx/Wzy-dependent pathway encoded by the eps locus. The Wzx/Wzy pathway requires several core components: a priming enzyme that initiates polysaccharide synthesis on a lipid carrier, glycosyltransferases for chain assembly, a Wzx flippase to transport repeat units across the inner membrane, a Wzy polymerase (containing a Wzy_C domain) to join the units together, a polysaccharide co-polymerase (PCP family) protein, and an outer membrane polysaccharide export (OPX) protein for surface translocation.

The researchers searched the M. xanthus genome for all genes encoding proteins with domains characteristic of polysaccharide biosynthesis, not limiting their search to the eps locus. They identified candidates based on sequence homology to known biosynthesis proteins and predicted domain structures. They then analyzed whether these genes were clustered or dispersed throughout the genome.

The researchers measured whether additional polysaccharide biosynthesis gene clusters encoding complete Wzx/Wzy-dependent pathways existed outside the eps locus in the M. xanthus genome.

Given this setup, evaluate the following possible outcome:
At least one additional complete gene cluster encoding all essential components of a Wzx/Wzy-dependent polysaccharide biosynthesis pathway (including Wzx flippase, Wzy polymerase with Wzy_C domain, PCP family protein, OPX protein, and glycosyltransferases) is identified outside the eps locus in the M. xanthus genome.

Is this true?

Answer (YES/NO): NO